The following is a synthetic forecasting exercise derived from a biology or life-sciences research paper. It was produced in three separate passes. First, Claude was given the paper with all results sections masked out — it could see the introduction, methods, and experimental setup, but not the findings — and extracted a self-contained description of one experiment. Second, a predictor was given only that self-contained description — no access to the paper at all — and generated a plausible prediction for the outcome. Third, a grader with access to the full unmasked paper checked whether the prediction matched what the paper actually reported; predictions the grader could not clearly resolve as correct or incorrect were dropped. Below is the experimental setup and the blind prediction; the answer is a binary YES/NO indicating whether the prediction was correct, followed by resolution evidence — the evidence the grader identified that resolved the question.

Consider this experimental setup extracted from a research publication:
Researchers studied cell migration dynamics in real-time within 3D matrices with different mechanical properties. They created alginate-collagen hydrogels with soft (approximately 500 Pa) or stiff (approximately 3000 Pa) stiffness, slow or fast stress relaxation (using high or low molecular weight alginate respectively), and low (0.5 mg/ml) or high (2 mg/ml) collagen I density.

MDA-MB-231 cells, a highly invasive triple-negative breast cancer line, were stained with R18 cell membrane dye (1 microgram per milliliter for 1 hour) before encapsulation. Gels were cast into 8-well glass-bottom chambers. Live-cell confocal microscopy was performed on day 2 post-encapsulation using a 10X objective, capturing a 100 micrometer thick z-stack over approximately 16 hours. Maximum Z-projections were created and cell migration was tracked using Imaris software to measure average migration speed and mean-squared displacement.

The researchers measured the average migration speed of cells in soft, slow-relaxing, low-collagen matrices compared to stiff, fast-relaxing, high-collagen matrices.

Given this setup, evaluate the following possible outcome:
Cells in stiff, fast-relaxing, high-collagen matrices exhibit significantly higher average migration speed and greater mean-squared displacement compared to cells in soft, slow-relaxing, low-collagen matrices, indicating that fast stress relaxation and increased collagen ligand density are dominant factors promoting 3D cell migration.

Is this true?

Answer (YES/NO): NO